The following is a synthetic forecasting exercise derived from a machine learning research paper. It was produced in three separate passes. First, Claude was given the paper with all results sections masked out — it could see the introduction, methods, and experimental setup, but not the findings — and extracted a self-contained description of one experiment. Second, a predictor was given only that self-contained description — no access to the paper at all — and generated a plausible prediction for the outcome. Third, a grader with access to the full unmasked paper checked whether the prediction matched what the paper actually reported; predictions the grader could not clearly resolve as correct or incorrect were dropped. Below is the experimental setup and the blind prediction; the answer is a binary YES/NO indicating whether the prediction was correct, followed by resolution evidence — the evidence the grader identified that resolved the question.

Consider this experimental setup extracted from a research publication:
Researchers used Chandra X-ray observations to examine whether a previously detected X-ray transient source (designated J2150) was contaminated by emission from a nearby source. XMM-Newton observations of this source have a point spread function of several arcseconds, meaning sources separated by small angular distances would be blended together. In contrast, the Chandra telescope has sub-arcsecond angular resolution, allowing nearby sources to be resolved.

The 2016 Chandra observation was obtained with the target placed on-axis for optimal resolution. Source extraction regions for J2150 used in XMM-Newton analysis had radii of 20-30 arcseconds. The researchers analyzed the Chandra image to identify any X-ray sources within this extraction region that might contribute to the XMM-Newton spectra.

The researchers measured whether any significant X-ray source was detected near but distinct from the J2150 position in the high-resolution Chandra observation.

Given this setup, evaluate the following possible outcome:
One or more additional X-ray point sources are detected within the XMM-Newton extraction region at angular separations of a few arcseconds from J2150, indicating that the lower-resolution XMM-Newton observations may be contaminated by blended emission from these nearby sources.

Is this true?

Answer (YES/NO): NO